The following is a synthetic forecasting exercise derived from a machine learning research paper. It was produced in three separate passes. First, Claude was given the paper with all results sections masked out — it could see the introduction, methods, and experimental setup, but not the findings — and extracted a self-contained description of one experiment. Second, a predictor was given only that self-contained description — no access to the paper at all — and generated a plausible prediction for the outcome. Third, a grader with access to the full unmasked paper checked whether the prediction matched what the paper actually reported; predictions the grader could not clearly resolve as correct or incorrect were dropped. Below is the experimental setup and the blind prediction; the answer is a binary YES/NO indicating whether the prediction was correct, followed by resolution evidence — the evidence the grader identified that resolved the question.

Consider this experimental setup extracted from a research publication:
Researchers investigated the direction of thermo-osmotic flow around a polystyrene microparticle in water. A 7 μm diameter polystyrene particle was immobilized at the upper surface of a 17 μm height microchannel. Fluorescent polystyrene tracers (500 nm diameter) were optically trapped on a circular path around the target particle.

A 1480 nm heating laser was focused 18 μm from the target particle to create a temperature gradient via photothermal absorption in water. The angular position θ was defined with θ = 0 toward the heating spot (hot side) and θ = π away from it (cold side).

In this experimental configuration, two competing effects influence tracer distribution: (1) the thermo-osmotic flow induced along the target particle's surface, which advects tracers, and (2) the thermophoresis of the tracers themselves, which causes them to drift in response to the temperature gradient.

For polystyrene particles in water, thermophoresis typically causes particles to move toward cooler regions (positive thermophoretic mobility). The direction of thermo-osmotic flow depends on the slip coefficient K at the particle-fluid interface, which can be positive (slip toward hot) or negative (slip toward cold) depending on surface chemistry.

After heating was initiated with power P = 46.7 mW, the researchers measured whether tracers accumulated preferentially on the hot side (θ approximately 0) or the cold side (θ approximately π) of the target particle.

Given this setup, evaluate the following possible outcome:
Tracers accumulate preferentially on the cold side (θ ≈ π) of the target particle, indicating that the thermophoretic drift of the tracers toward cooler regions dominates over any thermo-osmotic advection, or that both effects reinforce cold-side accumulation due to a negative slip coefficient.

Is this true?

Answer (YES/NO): NO